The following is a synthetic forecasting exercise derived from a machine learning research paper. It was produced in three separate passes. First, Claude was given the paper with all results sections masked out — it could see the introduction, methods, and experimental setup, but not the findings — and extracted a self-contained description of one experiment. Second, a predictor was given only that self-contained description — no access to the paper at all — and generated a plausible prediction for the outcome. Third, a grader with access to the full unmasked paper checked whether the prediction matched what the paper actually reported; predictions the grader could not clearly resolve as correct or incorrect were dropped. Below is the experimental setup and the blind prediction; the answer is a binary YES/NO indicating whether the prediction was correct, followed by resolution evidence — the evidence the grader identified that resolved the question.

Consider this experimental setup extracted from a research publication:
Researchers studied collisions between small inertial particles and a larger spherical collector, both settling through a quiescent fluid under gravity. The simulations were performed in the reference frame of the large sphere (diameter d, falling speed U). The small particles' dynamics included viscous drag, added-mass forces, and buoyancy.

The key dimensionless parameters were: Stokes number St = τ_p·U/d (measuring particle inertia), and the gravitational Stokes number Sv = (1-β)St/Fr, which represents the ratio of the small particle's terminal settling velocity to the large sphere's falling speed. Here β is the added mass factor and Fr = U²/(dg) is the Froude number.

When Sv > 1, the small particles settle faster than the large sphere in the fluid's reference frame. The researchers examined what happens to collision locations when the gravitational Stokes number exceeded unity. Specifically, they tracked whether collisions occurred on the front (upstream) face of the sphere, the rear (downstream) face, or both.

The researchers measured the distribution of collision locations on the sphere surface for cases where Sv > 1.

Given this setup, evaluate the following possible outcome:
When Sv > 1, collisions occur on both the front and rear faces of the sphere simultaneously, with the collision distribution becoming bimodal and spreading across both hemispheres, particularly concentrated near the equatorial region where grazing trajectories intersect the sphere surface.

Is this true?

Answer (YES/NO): NO